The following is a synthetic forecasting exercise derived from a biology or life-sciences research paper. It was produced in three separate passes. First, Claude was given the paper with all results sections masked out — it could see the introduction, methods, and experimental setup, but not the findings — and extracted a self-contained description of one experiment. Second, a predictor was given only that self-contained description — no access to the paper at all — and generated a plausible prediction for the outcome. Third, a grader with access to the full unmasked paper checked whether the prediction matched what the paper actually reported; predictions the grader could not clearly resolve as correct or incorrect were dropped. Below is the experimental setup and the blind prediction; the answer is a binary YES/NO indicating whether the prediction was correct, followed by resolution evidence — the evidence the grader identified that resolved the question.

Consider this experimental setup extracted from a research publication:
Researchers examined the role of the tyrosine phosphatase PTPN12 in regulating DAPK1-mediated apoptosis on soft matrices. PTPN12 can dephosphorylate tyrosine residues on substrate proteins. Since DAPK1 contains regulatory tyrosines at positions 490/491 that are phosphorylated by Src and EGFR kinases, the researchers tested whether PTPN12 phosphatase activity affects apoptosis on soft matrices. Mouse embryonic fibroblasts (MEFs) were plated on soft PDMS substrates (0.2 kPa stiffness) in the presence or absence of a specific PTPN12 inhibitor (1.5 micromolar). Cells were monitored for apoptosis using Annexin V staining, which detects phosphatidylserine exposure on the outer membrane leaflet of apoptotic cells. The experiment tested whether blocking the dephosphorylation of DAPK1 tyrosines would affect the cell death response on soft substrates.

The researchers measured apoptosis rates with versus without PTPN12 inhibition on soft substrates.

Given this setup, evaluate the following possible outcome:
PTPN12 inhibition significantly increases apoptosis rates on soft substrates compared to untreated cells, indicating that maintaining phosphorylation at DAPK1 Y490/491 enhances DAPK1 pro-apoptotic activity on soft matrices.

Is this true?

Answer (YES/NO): NO